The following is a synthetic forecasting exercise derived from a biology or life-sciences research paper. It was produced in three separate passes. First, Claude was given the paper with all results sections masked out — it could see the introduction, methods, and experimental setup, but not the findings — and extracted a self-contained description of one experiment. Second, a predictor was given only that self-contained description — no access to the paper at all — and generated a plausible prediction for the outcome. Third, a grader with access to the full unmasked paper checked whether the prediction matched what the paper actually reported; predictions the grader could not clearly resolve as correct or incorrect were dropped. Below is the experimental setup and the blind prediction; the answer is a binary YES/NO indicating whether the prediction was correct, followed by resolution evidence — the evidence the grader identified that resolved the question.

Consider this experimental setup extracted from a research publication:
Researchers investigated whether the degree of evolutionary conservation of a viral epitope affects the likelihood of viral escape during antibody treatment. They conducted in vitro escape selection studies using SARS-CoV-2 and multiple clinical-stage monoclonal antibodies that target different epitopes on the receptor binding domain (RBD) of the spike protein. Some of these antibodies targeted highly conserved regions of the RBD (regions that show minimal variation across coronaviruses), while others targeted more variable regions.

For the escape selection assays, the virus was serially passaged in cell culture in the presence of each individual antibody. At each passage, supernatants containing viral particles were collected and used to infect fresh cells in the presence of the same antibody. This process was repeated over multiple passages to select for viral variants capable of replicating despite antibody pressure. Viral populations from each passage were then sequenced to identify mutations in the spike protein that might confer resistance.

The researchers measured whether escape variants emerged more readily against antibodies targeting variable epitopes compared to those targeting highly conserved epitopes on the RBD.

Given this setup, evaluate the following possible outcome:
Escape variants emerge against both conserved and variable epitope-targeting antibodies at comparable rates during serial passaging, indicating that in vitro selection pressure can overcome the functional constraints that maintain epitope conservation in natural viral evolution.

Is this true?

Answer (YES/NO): YES